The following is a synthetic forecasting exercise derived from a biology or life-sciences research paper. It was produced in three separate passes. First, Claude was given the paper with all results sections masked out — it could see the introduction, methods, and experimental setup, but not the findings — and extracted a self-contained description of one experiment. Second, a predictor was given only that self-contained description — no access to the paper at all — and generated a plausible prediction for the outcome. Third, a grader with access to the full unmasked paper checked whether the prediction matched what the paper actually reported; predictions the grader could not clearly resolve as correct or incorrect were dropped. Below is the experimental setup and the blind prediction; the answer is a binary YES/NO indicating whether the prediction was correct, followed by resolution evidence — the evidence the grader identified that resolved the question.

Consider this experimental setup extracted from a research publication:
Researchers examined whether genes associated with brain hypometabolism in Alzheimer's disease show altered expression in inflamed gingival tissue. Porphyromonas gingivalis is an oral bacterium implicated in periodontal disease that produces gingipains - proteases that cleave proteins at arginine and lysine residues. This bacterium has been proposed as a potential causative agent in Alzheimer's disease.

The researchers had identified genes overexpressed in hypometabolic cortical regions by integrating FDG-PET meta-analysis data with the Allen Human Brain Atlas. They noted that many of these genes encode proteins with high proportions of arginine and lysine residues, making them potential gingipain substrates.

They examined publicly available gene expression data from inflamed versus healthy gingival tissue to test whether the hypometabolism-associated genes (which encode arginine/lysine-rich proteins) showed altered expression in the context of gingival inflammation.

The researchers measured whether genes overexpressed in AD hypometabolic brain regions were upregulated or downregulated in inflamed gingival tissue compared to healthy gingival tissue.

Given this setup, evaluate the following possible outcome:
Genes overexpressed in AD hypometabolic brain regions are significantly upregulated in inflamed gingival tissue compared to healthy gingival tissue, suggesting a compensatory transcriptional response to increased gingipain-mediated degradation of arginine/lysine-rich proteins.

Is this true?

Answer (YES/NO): YES